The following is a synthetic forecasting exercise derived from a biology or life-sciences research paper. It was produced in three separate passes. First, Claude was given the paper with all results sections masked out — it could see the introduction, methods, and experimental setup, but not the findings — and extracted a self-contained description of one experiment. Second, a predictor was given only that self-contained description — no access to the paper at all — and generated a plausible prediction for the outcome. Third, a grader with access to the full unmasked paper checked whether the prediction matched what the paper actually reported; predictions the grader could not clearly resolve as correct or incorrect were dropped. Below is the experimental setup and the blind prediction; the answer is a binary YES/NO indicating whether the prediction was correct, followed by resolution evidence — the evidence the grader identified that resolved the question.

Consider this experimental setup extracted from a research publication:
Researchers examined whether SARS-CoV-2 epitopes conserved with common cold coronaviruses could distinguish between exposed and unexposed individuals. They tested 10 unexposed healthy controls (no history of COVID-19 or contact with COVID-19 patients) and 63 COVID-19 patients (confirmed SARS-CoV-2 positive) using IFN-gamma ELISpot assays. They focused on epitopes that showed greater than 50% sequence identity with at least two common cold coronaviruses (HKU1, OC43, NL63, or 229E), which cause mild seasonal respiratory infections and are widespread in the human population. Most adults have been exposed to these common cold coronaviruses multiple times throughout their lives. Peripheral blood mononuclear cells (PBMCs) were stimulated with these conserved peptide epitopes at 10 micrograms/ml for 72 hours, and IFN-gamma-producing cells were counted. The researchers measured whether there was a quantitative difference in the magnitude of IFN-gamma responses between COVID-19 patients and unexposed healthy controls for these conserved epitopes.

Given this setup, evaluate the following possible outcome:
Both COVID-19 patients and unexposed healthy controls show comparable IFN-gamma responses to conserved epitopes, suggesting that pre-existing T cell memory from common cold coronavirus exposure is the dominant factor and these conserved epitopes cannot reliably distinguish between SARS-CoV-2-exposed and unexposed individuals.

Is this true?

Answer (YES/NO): NO